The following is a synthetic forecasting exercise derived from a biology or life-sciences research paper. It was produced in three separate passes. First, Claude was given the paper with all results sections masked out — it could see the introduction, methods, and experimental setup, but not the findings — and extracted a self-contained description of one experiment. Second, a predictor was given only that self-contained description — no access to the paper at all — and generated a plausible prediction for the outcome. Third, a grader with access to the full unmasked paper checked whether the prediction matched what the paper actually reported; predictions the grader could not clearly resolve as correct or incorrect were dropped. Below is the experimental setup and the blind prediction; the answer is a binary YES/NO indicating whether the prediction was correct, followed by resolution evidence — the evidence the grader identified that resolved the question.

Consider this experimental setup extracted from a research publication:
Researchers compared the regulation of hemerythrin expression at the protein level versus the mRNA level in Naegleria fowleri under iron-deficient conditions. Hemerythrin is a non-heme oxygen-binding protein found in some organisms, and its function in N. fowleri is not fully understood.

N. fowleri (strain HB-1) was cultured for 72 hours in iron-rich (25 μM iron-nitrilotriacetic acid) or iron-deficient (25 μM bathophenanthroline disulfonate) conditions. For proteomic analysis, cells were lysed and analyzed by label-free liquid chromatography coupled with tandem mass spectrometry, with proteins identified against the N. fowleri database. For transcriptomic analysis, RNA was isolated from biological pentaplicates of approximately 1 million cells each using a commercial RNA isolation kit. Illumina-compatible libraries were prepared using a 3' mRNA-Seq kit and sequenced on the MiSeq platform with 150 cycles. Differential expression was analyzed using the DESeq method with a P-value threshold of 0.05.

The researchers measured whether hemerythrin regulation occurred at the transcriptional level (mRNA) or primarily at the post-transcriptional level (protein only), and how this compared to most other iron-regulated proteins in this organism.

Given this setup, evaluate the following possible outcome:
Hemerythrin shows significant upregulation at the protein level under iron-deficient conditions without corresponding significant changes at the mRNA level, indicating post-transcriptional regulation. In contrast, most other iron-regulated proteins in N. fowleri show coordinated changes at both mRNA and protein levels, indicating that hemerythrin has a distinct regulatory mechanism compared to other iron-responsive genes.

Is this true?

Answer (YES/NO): NO